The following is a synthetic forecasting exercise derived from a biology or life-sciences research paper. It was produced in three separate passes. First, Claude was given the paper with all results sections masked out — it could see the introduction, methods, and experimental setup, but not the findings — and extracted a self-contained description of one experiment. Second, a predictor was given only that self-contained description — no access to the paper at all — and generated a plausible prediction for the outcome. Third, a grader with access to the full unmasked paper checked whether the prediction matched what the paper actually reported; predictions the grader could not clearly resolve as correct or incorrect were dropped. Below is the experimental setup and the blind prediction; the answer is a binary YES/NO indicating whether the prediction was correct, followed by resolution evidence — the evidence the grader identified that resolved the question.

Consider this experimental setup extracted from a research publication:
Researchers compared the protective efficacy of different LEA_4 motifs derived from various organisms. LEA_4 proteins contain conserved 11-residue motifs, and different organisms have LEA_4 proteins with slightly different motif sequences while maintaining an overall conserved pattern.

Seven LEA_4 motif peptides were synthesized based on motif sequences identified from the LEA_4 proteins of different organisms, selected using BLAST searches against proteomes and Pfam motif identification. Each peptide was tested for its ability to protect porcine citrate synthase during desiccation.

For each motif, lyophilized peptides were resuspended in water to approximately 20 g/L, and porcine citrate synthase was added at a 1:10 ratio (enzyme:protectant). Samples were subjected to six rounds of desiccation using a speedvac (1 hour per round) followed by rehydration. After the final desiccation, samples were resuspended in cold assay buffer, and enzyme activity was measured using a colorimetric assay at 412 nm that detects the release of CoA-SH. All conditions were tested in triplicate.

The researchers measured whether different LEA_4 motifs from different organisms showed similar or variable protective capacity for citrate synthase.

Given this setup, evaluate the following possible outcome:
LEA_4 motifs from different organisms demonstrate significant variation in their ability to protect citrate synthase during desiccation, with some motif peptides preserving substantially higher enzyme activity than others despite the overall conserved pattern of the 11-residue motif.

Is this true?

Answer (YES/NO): YES